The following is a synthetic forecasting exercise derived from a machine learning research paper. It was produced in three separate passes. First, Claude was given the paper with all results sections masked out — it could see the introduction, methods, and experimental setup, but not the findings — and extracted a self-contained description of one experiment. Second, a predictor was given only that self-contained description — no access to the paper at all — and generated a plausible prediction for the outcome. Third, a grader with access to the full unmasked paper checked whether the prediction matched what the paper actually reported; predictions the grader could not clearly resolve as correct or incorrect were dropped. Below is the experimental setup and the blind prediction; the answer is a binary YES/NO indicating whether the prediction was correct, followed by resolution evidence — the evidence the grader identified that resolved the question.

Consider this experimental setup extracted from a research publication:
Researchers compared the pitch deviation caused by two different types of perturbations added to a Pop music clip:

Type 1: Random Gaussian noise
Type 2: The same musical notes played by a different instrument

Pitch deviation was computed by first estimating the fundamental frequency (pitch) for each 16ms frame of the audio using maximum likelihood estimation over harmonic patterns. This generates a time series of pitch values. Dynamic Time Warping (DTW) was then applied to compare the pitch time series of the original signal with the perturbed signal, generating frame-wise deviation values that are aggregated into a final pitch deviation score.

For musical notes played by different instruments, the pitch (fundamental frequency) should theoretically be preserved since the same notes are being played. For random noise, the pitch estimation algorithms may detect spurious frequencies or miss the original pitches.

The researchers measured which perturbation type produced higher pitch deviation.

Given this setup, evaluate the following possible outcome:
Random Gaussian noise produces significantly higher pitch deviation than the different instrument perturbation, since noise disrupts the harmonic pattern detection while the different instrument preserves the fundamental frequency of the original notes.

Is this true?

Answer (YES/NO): YES